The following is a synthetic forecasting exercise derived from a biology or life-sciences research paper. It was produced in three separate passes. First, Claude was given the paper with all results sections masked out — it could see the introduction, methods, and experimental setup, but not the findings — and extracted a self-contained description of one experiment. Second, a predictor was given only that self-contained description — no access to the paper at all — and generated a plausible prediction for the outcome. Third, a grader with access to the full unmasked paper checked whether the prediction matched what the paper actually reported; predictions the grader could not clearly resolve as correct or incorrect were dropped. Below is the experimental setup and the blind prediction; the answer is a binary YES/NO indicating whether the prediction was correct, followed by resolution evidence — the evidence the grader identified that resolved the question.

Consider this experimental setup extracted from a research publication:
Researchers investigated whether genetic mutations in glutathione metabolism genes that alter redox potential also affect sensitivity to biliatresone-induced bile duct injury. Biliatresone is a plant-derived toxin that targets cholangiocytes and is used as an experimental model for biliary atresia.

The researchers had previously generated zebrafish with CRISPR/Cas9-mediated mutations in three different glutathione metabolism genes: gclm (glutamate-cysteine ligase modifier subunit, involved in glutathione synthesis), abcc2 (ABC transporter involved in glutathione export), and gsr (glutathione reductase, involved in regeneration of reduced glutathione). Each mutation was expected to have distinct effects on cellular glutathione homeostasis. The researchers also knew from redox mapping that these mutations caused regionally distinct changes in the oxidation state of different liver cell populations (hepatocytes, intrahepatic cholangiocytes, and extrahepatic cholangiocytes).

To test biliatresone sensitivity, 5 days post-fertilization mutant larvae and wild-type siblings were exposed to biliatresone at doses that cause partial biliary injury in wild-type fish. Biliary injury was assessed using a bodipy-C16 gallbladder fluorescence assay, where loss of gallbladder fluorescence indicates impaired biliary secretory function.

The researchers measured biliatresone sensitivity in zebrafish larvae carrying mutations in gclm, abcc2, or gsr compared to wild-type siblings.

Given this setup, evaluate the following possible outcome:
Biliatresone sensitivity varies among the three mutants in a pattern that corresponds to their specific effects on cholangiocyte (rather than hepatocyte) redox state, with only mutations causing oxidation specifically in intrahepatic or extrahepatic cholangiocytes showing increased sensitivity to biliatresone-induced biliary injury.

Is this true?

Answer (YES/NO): NO